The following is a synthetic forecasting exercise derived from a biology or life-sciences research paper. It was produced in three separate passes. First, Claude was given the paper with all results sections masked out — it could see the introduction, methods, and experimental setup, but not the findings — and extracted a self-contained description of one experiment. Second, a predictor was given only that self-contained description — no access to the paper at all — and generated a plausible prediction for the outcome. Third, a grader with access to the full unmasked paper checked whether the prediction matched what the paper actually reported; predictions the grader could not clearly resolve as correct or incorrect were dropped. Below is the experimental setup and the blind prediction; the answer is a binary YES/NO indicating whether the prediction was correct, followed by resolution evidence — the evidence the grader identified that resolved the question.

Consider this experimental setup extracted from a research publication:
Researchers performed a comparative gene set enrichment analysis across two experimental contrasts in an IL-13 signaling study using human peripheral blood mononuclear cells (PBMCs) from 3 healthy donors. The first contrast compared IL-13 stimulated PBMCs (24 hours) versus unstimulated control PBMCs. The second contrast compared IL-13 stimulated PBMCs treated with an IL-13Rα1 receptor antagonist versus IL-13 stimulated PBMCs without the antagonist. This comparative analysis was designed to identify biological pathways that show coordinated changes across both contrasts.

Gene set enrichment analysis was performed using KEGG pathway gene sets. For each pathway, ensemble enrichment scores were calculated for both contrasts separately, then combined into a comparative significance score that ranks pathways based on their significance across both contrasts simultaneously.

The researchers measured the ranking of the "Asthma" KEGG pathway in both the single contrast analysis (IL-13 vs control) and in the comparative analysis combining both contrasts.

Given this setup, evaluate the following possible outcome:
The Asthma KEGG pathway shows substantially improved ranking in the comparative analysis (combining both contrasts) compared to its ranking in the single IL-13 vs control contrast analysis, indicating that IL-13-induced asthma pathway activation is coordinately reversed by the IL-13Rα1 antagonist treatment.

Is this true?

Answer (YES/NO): NO